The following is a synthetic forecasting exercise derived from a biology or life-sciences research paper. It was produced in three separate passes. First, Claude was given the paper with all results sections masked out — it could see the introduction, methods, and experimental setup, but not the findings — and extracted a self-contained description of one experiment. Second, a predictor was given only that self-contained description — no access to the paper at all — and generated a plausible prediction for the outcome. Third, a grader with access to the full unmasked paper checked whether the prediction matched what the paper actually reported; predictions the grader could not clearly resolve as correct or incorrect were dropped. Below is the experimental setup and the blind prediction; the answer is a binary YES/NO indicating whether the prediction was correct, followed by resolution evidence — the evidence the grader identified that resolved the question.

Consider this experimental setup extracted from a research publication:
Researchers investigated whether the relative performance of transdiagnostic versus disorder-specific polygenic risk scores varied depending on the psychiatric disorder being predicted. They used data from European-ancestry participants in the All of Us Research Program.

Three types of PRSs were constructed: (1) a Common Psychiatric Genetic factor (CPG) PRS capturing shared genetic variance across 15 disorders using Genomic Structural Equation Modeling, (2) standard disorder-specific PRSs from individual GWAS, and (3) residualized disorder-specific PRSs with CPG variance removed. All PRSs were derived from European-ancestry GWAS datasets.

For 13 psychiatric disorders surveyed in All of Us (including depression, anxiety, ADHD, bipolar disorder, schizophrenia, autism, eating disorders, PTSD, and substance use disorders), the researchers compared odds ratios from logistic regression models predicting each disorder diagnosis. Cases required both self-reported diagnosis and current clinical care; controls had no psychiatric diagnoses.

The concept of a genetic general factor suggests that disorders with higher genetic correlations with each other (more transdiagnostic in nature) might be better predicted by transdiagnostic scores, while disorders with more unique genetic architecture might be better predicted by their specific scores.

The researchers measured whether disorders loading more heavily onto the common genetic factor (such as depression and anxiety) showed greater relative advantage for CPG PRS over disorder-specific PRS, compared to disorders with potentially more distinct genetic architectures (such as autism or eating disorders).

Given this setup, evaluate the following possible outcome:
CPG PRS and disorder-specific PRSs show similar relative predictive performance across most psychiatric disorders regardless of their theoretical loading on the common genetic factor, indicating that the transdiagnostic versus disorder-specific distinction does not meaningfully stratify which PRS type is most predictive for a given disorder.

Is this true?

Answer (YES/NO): NO